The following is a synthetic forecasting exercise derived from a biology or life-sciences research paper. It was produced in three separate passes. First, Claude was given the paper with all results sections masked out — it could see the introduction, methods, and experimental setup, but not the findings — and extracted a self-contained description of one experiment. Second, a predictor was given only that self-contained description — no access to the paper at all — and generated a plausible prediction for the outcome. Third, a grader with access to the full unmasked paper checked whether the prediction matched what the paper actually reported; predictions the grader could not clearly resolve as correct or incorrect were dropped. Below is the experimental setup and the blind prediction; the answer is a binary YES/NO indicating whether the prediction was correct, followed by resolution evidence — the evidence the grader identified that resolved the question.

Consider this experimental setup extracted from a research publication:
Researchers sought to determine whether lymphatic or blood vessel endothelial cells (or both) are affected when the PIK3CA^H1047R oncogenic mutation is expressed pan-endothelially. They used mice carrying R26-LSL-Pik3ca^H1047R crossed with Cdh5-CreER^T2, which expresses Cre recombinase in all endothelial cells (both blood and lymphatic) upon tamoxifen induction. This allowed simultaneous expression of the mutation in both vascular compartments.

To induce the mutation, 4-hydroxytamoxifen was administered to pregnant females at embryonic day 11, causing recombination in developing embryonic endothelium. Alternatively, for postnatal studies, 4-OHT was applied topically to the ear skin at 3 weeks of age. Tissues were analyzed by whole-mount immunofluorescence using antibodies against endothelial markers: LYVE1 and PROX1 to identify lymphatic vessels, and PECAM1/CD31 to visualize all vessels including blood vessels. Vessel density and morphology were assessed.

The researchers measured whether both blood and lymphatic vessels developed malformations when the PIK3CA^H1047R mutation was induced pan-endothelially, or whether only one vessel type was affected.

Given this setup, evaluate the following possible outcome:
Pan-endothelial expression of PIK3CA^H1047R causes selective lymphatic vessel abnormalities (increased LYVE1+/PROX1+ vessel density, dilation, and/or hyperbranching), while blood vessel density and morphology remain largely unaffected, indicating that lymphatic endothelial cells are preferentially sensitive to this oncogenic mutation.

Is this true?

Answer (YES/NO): NO